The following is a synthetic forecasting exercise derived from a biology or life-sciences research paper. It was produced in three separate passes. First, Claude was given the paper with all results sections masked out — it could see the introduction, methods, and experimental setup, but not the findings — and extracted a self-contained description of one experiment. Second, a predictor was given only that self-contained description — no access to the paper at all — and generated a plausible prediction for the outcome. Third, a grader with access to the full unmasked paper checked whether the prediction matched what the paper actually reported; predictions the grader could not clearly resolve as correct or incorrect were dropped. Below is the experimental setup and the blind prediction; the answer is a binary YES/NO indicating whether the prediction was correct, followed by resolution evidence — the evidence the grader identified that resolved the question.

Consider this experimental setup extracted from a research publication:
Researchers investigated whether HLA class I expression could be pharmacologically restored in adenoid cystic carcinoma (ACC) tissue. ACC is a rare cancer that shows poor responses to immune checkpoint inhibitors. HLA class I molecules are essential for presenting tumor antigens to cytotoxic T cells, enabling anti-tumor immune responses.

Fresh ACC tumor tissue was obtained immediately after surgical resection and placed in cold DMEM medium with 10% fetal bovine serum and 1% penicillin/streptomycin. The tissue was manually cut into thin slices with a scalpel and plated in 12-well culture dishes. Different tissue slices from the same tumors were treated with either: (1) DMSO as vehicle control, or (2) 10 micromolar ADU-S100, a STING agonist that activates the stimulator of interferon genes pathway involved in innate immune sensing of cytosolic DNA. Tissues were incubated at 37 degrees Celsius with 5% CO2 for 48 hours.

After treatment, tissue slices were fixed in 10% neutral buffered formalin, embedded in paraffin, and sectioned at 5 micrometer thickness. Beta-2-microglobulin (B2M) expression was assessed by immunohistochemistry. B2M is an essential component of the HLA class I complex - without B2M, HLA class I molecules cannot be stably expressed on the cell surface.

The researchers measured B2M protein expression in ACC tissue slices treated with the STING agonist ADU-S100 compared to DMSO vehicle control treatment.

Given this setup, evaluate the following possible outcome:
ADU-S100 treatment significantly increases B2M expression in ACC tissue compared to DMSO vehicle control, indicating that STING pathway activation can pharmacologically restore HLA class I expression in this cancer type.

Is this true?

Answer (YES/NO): YES